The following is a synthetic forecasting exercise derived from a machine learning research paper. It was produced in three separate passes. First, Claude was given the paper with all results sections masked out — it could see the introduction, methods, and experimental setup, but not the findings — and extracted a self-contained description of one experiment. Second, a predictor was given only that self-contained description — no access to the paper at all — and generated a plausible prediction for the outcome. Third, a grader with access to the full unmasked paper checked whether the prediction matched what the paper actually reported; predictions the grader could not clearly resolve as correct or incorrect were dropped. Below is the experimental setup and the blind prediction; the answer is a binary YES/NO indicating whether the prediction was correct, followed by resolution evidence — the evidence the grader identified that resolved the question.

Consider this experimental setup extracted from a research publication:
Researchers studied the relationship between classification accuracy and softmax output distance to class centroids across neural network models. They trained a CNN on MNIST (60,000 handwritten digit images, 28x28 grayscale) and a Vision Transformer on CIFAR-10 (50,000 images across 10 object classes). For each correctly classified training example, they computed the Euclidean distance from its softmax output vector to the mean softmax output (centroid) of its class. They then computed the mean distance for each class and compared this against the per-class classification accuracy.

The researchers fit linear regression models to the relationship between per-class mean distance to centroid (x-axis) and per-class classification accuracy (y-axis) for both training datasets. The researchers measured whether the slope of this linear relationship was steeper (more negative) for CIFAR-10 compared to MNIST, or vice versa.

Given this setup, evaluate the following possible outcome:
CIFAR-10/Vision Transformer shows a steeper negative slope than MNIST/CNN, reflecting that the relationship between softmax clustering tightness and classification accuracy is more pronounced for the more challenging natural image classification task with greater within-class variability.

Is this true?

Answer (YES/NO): YES